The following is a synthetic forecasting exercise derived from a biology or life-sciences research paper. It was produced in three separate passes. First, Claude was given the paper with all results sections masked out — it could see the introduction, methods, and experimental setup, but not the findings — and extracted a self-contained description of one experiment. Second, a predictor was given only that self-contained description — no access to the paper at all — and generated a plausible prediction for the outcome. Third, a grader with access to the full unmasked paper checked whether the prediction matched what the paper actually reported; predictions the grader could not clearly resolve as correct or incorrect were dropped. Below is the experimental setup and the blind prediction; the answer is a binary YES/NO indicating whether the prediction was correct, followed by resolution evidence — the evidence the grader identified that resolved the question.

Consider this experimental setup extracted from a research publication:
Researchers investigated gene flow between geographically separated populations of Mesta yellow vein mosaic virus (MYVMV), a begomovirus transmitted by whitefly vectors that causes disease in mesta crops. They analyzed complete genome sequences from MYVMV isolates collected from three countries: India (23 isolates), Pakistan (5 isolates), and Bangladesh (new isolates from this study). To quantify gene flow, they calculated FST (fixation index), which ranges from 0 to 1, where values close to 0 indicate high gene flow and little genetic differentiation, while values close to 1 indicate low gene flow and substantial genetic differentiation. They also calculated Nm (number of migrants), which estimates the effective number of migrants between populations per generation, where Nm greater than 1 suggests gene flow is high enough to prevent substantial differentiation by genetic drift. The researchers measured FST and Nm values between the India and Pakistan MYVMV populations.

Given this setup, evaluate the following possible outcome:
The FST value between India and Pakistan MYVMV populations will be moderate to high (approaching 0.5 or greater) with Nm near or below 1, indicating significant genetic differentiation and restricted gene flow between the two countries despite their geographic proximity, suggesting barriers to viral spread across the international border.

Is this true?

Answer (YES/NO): NO